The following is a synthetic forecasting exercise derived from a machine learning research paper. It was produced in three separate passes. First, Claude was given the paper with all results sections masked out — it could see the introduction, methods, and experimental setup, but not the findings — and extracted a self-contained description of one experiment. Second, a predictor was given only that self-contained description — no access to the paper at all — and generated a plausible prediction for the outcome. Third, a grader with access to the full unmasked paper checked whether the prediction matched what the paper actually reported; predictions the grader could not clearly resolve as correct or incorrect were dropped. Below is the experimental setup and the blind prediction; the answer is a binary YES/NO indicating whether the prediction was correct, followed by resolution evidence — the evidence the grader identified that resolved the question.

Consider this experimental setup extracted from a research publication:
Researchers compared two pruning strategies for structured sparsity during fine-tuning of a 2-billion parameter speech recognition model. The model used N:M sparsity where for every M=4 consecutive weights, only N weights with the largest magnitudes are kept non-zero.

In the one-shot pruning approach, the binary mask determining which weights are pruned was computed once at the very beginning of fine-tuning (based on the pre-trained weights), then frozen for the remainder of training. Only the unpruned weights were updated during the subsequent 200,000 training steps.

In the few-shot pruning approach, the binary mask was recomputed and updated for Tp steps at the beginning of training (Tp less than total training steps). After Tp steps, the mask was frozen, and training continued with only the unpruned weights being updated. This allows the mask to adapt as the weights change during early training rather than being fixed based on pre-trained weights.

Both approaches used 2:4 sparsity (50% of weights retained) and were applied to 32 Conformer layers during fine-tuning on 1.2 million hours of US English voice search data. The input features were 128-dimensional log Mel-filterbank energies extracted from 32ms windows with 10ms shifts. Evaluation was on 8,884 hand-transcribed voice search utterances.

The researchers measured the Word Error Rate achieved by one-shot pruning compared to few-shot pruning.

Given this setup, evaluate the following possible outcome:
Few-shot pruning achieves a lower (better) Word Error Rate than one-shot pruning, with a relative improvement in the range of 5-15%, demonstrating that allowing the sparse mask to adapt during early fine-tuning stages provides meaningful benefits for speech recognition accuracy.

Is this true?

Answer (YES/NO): NO